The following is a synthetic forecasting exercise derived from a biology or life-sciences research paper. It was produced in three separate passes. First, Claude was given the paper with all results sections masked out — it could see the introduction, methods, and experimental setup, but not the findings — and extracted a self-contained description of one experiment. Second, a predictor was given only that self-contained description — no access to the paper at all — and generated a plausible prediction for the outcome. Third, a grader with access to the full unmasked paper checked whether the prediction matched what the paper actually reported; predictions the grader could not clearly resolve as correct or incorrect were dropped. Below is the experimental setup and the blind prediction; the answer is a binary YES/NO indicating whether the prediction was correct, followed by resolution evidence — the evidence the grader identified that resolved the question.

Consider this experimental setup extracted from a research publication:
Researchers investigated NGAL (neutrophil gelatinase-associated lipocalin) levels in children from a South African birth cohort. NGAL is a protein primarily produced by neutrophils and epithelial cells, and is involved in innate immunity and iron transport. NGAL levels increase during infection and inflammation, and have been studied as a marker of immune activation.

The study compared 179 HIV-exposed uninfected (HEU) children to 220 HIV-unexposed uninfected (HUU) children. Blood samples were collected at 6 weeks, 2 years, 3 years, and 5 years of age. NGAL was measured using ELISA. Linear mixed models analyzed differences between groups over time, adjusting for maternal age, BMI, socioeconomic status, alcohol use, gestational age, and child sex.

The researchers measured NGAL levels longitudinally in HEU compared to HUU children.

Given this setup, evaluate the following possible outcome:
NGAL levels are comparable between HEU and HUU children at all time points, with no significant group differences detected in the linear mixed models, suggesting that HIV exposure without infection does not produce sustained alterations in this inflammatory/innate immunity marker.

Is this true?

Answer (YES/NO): YES